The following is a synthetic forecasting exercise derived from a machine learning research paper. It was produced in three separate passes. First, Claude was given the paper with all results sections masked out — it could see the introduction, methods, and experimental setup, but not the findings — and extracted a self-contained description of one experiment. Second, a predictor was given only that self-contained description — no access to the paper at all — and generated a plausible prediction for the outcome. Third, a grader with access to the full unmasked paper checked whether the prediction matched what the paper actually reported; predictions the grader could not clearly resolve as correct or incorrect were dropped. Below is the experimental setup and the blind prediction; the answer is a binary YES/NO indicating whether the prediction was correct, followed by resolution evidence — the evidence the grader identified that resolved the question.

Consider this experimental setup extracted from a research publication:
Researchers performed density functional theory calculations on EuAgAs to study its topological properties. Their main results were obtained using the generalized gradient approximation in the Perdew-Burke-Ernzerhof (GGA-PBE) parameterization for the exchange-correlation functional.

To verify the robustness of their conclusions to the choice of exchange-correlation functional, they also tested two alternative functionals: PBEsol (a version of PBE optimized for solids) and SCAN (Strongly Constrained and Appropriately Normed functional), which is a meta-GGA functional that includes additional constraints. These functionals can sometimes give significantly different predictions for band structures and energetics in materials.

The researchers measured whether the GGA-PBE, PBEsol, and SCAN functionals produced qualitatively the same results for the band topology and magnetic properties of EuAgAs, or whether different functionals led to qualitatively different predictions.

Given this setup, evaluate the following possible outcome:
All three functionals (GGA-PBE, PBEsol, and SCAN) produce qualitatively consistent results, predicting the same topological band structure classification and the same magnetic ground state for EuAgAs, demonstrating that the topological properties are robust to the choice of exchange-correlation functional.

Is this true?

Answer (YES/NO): YES